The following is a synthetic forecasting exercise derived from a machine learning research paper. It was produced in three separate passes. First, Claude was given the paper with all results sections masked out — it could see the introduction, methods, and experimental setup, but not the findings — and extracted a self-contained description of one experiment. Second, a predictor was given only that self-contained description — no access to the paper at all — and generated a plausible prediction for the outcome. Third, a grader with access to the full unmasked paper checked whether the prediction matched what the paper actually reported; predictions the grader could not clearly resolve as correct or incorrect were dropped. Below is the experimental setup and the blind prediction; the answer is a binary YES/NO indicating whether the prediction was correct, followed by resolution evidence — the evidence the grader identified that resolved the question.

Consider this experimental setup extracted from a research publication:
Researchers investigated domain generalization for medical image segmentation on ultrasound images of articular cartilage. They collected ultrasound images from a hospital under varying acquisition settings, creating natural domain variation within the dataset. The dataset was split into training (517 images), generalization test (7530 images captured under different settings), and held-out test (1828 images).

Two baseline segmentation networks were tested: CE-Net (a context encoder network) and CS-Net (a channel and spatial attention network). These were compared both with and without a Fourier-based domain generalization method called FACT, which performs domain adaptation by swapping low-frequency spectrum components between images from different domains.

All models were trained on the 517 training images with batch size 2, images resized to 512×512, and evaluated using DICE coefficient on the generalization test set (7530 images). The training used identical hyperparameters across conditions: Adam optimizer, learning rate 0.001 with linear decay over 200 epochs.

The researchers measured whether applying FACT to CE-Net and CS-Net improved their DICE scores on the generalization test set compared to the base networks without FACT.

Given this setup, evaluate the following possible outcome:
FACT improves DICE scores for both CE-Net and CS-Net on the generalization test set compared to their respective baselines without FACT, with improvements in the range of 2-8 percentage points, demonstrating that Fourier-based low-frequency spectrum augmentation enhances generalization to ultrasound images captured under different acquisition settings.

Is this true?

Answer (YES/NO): NO